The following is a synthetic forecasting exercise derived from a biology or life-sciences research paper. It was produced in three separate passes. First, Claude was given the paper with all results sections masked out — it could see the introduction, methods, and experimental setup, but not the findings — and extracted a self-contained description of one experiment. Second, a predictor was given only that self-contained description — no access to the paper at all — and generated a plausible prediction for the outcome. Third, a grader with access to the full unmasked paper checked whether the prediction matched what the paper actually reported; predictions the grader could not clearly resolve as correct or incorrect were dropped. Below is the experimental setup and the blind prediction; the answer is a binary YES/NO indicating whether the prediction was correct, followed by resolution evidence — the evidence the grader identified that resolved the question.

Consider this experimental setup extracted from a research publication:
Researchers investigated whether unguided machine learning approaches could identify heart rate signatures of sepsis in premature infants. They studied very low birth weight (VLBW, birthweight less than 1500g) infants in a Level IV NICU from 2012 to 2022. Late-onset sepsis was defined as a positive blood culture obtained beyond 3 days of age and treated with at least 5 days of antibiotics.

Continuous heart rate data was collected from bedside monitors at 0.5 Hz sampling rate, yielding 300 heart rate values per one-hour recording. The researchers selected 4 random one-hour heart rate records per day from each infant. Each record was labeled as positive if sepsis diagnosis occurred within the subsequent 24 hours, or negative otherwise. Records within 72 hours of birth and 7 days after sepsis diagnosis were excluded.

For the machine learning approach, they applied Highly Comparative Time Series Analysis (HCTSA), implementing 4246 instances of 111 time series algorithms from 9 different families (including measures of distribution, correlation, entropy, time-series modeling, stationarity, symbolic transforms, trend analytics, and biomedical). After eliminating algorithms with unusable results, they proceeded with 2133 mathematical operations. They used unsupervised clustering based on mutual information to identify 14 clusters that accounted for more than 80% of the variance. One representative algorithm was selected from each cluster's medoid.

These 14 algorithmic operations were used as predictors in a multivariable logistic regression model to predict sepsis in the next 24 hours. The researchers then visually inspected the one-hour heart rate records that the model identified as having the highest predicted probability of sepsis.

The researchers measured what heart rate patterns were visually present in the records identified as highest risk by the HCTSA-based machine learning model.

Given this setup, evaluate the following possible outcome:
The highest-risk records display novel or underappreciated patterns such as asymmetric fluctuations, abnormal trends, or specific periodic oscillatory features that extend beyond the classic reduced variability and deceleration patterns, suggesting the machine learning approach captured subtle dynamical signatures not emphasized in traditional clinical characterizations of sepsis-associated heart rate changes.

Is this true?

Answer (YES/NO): NO